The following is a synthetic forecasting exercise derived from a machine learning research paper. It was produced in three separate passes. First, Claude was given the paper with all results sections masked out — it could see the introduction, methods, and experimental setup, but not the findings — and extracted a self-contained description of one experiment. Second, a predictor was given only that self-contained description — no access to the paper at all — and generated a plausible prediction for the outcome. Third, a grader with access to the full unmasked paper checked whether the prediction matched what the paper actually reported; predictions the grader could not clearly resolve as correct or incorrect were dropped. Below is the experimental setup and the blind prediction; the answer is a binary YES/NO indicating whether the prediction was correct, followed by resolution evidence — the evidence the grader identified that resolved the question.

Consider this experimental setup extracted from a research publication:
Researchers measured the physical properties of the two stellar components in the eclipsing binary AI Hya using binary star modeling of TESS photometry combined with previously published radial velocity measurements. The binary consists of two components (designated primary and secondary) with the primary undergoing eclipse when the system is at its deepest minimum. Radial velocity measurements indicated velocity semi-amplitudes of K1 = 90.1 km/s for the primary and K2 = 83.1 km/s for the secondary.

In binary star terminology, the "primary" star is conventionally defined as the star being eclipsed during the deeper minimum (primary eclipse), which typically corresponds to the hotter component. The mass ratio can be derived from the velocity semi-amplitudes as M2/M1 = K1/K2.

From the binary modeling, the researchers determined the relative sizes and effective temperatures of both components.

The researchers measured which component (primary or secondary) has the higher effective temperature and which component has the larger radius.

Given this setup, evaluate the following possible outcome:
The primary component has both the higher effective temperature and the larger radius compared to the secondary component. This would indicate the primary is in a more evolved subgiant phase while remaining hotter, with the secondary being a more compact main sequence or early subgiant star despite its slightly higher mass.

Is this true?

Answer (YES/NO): NO